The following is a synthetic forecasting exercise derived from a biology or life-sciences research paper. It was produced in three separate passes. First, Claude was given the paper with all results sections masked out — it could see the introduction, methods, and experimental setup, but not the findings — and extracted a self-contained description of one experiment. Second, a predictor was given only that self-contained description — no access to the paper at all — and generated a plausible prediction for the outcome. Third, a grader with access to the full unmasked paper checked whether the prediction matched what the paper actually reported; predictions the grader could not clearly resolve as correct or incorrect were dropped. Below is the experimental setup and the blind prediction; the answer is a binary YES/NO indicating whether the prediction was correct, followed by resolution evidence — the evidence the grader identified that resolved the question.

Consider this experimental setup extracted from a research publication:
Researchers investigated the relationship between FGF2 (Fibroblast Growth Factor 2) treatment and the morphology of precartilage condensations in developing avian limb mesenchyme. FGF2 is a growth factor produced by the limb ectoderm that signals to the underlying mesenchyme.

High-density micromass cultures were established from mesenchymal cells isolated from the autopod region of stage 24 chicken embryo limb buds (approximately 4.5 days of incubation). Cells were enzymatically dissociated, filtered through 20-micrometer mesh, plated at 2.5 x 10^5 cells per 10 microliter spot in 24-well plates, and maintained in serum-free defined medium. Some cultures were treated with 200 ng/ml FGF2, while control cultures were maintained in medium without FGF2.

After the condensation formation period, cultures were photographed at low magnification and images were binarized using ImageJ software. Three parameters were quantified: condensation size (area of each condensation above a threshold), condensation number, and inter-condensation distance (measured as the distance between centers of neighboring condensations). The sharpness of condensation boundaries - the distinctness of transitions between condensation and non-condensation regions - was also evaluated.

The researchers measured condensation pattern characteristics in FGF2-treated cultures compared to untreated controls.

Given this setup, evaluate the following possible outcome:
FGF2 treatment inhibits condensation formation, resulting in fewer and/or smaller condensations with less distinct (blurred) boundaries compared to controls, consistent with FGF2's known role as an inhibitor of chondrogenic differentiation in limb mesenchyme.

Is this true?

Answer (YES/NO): NO